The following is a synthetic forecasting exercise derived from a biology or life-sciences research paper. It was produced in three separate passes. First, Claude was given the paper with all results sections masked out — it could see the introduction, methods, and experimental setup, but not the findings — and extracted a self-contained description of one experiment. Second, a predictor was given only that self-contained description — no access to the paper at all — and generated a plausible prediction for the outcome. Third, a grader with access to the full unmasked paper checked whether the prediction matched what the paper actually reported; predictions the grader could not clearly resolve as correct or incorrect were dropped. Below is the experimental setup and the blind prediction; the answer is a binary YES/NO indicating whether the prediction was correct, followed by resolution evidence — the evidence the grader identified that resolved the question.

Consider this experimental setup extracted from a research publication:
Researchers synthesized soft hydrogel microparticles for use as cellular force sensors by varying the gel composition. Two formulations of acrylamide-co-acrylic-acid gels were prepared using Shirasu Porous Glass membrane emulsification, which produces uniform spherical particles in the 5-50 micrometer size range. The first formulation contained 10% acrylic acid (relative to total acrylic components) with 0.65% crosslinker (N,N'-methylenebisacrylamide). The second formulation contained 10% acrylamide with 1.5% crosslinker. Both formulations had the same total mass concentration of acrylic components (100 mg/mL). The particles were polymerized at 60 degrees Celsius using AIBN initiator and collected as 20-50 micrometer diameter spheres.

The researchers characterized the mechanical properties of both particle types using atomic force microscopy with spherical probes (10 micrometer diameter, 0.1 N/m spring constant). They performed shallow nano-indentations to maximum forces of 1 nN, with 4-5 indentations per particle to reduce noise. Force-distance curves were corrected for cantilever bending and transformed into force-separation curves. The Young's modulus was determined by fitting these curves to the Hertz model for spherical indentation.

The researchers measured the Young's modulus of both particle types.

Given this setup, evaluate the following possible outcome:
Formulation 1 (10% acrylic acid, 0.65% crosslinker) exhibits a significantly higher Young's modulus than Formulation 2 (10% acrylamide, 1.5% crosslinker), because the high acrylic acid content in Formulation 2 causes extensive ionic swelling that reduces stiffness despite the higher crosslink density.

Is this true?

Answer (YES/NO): YES